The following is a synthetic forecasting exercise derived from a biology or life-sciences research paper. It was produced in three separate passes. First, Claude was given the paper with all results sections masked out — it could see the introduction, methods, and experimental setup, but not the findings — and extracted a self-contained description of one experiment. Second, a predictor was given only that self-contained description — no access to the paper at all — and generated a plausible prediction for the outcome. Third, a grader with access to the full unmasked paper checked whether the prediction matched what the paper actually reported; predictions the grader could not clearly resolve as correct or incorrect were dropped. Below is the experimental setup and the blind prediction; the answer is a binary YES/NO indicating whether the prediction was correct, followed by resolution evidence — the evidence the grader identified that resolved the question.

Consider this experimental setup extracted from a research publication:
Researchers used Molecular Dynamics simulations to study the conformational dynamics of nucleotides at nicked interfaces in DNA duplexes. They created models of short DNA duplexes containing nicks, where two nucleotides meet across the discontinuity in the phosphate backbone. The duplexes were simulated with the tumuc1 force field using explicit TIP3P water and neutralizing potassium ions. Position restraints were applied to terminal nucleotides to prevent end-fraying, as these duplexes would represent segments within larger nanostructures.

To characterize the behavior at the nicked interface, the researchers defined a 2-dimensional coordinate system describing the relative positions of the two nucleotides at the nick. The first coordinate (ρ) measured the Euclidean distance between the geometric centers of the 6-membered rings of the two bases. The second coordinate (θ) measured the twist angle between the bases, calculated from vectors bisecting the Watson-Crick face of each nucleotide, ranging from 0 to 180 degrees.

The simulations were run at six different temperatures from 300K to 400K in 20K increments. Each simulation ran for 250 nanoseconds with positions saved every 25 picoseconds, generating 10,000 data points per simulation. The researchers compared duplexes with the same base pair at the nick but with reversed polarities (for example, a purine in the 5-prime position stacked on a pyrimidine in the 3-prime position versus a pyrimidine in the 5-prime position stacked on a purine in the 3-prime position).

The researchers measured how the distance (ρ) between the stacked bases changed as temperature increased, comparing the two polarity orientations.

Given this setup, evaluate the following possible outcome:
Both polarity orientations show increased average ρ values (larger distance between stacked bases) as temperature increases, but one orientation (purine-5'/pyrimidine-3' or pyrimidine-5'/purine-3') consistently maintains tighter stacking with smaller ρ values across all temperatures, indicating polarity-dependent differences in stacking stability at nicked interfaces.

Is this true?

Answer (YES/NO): YES